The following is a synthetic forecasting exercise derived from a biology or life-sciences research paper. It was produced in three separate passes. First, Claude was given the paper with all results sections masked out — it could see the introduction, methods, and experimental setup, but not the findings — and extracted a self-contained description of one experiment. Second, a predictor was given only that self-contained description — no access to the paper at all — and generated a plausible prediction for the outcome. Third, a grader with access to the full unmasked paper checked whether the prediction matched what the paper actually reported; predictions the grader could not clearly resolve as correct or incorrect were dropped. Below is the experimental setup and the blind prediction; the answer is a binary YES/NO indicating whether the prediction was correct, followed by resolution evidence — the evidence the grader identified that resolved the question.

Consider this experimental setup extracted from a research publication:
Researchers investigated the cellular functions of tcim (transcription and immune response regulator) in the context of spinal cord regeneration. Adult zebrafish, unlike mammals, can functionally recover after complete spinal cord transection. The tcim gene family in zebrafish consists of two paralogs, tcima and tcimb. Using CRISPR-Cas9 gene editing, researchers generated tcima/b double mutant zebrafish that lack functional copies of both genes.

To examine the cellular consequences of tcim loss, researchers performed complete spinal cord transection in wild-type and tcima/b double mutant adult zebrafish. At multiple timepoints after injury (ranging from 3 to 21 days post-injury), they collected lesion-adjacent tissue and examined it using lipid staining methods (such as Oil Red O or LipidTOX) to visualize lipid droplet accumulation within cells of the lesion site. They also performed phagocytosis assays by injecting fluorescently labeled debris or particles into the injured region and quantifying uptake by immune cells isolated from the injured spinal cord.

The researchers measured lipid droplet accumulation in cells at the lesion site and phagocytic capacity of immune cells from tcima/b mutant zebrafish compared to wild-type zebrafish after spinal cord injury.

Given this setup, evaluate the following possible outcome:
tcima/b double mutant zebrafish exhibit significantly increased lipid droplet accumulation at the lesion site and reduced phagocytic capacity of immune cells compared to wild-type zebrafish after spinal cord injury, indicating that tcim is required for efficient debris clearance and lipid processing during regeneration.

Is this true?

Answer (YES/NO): YES